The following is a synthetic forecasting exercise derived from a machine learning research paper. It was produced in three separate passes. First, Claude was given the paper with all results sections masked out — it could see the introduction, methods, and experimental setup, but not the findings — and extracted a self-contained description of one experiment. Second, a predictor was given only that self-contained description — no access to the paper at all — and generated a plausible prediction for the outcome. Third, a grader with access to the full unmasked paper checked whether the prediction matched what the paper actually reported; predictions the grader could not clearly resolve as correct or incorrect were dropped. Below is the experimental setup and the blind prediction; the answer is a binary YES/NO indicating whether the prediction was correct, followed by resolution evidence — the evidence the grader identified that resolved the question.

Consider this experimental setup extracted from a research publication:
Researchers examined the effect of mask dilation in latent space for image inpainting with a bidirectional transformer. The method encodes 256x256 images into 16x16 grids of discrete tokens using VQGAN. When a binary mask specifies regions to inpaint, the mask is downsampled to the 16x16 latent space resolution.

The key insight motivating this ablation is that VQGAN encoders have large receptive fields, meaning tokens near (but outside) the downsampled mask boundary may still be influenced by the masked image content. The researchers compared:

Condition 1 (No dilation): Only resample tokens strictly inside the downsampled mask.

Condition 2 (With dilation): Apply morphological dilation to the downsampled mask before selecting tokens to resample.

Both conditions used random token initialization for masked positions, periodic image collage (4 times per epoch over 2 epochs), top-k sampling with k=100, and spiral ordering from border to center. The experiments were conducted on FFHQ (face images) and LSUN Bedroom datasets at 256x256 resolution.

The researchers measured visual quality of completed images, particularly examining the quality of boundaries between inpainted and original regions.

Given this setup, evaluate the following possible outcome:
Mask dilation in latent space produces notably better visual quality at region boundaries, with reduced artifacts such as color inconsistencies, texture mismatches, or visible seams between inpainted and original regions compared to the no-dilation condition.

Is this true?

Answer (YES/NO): YES